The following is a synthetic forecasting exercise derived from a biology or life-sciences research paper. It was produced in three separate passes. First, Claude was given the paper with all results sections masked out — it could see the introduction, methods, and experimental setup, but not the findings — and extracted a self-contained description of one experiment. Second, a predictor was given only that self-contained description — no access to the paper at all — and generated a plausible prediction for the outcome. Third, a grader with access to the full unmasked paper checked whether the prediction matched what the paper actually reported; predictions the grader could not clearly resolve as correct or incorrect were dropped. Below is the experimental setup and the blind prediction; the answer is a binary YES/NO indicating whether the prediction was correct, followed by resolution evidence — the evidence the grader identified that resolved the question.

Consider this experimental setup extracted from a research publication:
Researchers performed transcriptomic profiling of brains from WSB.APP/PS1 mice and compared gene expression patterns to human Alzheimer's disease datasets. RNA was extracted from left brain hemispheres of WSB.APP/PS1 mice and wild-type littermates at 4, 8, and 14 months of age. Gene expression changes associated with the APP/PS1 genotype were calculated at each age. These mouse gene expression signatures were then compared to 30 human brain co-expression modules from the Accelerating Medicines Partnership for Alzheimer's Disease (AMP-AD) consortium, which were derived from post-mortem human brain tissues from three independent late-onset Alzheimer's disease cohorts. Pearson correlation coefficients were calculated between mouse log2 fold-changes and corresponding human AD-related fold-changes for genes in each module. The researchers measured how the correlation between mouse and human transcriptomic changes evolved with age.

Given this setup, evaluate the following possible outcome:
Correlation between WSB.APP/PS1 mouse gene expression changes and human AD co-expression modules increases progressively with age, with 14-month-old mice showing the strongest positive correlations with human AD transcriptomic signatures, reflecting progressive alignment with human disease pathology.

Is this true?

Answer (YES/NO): YES